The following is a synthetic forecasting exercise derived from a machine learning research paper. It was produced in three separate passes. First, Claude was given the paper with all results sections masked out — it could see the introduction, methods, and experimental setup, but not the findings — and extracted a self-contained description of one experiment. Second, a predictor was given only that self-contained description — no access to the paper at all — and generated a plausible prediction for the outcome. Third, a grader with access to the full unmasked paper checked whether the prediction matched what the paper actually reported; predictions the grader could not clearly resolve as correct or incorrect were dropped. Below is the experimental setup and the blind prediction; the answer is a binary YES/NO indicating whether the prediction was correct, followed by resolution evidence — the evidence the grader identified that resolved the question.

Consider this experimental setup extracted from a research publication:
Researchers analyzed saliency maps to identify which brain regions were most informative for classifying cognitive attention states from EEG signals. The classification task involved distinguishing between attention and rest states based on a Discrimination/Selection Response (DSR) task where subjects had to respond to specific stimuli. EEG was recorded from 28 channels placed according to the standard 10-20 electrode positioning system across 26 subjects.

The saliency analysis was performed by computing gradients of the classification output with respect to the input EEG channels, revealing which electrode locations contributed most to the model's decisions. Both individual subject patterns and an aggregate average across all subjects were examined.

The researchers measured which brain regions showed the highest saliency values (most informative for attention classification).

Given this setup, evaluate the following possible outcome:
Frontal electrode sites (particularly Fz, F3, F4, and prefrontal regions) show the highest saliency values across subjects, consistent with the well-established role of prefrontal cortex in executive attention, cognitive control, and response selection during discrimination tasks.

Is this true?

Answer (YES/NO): NO